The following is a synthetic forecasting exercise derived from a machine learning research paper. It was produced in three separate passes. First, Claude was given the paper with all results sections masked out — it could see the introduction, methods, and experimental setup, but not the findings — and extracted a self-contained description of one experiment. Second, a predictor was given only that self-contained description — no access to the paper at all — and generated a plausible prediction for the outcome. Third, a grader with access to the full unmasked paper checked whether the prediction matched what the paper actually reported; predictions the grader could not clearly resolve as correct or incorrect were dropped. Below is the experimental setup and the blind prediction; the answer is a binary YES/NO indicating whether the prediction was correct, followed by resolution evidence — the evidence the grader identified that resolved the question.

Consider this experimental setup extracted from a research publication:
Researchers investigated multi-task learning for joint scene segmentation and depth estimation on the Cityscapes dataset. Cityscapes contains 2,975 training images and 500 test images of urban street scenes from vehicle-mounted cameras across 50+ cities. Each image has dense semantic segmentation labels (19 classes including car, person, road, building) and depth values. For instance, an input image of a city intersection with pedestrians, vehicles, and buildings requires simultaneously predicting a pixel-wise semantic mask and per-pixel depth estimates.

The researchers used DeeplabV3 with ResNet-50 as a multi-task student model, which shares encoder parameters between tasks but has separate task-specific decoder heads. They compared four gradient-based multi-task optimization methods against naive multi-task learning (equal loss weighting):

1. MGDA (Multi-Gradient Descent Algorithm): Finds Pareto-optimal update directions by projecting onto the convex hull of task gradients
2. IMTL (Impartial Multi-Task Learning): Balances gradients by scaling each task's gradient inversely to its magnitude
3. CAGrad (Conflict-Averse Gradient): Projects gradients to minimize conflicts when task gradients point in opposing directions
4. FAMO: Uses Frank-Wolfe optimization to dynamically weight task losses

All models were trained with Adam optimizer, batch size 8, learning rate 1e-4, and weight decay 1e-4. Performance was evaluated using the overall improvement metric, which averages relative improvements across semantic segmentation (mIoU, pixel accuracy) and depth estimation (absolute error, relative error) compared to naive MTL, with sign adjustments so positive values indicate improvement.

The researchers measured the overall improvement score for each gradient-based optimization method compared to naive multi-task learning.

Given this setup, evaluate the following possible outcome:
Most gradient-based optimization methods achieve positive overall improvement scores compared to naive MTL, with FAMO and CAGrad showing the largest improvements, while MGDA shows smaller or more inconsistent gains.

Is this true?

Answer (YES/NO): NO